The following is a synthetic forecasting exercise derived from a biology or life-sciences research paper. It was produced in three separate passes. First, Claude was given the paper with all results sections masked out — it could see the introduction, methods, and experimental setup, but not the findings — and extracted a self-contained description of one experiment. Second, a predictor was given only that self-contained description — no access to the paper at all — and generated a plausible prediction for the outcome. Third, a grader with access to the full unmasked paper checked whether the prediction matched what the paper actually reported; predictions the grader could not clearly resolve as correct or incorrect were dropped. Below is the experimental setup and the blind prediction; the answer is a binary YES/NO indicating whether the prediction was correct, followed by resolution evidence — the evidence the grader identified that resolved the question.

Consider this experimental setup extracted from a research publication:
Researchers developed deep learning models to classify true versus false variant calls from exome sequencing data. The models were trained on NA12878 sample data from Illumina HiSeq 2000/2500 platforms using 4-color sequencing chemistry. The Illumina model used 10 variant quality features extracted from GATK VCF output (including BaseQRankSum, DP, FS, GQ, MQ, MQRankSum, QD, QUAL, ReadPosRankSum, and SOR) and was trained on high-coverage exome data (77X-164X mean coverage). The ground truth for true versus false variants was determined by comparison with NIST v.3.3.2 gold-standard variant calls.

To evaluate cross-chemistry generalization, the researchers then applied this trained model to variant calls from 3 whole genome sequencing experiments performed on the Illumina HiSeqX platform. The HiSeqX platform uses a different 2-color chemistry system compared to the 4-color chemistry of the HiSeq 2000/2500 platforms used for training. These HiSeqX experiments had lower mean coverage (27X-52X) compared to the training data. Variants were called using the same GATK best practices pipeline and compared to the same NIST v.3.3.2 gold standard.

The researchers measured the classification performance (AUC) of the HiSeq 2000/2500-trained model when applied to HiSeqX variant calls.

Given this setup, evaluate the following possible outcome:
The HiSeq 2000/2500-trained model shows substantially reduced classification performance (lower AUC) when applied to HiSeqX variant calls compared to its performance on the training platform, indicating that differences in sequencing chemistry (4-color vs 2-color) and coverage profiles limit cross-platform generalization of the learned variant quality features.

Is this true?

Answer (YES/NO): NO